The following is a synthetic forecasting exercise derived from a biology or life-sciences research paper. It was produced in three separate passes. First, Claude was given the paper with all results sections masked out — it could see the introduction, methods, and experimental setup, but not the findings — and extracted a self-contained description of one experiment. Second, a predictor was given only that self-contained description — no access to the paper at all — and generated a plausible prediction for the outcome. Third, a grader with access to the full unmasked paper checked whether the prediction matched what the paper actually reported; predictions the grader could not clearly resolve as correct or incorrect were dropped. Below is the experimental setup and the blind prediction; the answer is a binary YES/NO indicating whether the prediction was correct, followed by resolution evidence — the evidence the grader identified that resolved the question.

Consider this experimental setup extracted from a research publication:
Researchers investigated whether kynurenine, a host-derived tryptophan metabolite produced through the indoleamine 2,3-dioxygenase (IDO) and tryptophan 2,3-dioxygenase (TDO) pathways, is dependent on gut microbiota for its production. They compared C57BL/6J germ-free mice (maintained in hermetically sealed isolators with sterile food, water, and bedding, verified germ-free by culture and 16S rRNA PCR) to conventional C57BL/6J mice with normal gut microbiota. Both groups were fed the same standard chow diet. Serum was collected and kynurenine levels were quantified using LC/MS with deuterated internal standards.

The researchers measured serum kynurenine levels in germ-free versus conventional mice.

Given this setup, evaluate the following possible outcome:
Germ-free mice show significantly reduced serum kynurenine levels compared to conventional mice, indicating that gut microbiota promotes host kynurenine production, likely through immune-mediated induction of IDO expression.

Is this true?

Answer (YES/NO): NO